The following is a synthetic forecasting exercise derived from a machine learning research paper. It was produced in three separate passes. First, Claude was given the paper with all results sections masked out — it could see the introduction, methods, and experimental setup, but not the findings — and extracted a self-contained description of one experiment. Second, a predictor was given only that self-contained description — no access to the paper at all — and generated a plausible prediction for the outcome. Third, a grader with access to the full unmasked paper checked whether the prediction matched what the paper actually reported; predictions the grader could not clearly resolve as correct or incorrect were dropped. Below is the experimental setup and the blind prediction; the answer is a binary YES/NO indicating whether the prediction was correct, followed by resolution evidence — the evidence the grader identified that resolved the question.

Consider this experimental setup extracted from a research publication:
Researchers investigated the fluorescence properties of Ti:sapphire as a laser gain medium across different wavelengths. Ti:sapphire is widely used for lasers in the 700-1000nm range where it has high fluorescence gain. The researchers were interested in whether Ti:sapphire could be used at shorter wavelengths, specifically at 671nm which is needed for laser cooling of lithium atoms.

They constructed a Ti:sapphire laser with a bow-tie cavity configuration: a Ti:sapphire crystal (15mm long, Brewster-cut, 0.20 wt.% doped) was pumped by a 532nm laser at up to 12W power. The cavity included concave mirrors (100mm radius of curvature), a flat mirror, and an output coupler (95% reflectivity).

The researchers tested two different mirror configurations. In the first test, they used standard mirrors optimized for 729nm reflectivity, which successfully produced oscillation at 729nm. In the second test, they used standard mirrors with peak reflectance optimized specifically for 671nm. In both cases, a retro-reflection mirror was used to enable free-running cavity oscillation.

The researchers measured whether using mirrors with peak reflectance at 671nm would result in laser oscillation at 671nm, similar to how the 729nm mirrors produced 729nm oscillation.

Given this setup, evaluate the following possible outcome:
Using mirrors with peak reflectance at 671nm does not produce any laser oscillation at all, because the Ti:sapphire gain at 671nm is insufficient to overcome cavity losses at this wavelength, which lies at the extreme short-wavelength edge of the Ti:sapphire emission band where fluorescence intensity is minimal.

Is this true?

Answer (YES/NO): NO